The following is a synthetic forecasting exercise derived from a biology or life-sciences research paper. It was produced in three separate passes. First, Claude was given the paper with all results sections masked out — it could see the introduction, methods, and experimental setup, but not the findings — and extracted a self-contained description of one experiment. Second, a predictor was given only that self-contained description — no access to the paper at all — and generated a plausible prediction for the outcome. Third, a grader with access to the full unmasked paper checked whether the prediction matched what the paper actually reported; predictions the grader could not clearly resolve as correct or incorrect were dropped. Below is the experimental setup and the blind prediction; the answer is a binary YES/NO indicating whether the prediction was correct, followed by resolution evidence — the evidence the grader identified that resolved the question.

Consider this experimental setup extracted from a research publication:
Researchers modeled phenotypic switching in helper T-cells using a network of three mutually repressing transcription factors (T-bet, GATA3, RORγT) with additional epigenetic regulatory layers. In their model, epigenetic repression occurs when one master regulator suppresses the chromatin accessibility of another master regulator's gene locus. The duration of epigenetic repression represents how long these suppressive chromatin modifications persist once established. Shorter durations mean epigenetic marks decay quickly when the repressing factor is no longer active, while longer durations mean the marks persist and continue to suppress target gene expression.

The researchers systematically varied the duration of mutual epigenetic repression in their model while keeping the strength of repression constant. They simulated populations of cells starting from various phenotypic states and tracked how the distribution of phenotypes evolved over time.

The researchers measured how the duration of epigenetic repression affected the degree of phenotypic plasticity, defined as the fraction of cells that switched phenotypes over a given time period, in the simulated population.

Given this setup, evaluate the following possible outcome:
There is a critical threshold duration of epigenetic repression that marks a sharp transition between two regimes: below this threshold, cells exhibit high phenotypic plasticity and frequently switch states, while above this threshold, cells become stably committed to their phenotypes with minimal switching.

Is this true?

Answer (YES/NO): NO